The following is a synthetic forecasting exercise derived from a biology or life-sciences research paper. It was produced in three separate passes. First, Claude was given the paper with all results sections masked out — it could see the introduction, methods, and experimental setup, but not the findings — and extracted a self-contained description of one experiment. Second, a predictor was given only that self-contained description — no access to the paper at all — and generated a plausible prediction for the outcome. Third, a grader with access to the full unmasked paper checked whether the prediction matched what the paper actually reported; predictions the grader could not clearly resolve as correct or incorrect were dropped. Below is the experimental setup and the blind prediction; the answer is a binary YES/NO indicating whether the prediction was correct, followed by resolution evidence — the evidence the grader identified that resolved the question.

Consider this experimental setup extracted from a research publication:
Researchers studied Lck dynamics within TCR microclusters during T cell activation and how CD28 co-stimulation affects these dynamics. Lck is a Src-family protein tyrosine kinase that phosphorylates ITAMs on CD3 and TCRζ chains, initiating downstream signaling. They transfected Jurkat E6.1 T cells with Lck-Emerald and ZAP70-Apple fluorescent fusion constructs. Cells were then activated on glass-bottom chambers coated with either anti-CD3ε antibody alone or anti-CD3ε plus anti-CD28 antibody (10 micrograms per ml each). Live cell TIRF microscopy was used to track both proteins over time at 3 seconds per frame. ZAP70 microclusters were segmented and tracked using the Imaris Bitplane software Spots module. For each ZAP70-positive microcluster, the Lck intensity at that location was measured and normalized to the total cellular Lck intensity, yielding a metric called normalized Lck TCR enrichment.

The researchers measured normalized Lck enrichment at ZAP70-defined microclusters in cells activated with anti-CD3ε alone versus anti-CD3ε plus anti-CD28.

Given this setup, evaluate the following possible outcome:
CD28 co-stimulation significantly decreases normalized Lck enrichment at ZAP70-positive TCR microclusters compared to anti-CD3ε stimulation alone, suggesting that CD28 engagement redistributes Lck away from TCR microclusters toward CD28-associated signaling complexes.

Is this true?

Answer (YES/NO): NO